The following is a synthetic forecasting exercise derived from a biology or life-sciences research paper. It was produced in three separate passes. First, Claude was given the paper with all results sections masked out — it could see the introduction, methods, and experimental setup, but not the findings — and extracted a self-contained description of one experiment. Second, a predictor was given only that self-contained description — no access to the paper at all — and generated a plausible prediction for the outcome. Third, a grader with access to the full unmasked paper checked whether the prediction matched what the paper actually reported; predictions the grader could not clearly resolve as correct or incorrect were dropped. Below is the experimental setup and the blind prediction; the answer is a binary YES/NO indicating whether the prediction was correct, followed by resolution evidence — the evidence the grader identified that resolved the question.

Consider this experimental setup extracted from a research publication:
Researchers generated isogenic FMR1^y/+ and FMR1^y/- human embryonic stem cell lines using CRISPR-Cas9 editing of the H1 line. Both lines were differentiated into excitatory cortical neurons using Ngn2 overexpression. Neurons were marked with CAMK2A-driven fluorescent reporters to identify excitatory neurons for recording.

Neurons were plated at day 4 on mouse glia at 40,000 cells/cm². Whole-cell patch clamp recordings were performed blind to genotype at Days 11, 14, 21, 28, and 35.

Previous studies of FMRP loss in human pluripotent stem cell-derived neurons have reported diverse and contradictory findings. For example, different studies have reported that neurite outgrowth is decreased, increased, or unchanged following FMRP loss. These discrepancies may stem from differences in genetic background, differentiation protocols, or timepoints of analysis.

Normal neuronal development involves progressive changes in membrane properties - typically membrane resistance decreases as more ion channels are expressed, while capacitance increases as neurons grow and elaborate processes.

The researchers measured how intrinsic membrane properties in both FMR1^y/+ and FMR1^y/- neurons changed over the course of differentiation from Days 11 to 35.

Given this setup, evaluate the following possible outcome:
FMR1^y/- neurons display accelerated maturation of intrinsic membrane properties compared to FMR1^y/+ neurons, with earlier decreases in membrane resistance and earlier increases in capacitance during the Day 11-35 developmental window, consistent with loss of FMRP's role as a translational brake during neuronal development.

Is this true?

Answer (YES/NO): YES